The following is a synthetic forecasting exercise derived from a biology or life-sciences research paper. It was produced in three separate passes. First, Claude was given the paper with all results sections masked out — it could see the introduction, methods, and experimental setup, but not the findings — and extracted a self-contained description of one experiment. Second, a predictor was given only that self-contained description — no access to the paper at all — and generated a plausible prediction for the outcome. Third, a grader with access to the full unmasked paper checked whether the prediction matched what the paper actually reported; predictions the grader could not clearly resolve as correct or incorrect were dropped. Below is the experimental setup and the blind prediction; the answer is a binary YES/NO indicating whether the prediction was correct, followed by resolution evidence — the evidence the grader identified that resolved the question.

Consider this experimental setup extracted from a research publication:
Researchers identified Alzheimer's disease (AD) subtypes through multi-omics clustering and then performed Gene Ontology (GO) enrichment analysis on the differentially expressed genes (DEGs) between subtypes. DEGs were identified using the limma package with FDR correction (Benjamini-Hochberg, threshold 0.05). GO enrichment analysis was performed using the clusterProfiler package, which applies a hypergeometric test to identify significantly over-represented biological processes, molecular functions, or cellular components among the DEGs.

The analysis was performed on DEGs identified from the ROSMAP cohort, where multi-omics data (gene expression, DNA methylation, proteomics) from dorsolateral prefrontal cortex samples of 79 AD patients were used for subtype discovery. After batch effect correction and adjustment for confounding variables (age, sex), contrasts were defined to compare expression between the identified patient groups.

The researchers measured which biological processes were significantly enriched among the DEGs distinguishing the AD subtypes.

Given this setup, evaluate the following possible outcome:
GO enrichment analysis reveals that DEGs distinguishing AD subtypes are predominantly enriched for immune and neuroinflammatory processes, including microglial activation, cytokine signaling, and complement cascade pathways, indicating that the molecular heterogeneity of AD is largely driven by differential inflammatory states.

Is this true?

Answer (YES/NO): NO